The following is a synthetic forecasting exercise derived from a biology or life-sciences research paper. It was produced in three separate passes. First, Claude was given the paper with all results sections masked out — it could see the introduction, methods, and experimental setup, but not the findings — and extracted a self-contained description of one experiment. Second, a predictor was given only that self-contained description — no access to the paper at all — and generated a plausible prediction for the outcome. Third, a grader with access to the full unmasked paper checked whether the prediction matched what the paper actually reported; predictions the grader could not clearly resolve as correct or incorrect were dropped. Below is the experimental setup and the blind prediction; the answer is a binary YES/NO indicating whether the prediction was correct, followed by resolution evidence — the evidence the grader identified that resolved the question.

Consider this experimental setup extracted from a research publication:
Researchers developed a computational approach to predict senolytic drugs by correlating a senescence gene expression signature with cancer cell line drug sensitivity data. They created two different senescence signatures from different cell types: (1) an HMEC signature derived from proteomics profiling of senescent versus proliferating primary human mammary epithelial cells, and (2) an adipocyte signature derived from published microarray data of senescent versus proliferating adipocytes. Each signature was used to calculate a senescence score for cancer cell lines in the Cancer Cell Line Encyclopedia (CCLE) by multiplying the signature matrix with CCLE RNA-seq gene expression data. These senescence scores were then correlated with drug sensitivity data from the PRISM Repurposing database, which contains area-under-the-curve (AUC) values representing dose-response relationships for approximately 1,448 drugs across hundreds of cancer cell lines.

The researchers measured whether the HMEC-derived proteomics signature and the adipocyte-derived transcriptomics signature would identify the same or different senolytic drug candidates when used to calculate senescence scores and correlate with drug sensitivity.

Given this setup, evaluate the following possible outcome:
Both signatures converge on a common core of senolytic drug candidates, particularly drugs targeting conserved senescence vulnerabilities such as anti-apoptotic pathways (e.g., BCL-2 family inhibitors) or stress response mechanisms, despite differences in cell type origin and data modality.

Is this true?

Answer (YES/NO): NO